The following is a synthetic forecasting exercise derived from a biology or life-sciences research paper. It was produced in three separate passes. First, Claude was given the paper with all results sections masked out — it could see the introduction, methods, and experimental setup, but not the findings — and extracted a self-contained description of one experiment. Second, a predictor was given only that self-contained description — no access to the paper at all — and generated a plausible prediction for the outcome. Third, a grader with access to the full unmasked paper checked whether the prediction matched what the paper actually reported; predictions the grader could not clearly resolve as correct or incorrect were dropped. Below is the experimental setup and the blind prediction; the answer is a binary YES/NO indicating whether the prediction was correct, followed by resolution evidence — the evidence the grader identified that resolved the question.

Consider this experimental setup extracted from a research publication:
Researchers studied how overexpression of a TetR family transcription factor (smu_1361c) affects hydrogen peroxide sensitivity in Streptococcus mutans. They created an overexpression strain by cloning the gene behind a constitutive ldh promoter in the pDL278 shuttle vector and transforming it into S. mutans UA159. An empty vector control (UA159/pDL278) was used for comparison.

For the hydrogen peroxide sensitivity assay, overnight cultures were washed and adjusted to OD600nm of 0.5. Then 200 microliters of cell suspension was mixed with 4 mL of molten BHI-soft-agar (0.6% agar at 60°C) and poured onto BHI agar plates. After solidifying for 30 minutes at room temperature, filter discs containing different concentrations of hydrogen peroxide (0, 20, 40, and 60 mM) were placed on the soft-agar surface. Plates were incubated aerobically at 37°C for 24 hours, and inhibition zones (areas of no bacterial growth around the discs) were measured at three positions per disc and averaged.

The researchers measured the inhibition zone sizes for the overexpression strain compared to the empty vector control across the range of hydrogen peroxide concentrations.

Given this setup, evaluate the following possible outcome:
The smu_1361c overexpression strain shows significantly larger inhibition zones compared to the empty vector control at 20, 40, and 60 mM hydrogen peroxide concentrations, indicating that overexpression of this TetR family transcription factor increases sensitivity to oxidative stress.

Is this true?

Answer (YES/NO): YES